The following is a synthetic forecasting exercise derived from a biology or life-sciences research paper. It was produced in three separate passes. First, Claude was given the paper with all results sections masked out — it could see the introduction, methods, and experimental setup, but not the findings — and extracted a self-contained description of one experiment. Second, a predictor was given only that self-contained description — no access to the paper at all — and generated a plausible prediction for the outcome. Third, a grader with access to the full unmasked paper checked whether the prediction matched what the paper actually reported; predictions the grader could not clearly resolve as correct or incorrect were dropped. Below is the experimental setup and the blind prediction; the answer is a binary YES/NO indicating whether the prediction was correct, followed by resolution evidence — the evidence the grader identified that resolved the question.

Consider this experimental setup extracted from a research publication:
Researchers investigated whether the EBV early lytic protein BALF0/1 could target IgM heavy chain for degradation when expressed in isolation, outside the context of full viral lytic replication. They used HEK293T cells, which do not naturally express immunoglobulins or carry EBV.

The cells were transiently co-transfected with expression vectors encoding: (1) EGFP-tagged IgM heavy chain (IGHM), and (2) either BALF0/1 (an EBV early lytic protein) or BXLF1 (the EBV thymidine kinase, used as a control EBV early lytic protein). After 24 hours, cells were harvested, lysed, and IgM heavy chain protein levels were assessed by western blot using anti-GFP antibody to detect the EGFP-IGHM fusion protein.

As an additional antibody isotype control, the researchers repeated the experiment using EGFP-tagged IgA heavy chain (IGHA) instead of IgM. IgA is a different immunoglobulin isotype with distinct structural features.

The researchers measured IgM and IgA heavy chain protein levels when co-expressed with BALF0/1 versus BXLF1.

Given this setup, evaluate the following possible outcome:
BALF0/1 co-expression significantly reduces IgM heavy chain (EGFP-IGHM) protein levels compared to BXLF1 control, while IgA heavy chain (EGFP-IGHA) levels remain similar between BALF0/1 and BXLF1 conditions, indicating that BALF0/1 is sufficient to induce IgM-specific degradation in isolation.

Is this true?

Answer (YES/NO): YES